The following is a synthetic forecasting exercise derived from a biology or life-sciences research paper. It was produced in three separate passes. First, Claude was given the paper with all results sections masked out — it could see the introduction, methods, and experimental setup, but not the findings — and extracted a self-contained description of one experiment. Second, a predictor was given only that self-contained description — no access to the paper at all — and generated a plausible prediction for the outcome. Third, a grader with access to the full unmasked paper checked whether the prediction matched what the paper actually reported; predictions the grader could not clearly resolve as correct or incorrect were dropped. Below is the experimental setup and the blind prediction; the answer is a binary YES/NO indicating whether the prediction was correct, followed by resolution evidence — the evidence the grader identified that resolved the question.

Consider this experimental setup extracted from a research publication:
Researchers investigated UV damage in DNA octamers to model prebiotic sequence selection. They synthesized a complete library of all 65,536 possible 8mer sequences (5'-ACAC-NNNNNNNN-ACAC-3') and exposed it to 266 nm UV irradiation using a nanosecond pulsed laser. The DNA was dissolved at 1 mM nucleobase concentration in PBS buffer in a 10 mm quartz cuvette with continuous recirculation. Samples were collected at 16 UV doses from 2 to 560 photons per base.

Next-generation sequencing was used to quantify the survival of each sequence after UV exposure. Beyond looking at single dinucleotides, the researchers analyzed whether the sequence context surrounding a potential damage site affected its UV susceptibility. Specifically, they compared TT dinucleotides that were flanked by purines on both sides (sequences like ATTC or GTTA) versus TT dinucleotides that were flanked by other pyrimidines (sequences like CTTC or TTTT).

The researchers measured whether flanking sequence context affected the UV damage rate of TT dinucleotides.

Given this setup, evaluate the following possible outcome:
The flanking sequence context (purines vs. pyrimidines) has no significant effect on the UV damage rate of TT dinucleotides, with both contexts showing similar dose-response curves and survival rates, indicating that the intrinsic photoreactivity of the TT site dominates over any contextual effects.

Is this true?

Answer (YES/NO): NO